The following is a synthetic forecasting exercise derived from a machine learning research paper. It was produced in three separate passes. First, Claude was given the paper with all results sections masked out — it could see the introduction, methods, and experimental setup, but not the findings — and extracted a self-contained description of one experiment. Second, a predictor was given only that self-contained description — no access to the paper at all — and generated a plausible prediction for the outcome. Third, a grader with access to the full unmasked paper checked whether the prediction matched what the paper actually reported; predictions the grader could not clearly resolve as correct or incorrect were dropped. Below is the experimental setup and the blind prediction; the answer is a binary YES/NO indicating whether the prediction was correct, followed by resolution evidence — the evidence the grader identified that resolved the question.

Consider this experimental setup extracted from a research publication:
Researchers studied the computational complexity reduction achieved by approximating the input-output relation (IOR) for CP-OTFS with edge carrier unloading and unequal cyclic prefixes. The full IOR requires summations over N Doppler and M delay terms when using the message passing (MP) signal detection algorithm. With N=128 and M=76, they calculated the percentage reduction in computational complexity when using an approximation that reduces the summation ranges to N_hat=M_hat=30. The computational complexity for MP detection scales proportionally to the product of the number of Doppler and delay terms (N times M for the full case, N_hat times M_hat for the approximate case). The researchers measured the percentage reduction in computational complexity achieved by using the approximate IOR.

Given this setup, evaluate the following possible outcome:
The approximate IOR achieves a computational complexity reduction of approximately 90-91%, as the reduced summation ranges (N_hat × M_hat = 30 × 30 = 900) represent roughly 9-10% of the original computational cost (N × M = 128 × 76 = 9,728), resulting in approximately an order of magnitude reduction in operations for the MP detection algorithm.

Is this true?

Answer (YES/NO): YES